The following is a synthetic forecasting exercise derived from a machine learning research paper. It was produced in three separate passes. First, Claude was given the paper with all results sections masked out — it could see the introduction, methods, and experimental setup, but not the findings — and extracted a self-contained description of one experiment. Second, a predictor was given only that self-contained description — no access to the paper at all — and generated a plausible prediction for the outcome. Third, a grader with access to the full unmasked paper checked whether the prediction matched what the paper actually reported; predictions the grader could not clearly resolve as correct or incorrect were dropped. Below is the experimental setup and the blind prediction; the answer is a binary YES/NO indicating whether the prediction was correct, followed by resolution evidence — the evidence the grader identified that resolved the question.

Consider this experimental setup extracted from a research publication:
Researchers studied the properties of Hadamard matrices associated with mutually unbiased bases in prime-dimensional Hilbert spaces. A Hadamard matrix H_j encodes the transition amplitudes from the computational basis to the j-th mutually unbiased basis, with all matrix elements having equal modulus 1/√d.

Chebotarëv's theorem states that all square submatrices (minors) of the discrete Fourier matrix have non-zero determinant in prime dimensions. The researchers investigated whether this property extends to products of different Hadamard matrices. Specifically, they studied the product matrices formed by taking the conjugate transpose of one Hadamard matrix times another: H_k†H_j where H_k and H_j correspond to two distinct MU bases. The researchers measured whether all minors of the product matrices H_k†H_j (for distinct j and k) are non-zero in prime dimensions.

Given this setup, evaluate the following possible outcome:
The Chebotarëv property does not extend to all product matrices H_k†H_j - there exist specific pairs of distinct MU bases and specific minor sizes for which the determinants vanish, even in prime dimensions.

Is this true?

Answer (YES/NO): NO